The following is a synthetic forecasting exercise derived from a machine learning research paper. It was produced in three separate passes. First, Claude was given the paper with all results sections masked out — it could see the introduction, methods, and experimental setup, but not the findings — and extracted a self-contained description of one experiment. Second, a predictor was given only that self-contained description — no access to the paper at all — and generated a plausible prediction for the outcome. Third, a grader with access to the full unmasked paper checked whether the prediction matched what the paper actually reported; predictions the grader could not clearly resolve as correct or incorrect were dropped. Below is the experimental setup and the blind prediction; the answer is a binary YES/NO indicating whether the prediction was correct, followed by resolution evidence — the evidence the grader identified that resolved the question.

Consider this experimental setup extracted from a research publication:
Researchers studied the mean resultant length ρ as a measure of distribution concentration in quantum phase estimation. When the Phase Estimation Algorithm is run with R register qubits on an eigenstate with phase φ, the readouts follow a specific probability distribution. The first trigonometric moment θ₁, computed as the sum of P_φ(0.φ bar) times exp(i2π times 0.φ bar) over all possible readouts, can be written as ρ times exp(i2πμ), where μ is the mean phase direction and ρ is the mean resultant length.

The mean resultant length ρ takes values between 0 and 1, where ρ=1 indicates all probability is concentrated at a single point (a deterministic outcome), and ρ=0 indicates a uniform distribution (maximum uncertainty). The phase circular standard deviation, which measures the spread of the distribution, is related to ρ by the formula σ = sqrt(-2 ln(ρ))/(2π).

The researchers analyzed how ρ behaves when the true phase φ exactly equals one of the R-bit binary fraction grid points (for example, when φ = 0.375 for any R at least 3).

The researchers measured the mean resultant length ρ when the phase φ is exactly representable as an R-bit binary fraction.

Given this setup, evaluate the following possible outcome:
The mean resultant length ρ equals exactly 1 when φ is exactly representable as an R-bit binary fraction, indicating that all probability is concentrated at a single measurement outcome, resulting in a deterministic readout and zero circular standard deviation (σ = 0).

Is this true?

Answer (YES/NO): YES